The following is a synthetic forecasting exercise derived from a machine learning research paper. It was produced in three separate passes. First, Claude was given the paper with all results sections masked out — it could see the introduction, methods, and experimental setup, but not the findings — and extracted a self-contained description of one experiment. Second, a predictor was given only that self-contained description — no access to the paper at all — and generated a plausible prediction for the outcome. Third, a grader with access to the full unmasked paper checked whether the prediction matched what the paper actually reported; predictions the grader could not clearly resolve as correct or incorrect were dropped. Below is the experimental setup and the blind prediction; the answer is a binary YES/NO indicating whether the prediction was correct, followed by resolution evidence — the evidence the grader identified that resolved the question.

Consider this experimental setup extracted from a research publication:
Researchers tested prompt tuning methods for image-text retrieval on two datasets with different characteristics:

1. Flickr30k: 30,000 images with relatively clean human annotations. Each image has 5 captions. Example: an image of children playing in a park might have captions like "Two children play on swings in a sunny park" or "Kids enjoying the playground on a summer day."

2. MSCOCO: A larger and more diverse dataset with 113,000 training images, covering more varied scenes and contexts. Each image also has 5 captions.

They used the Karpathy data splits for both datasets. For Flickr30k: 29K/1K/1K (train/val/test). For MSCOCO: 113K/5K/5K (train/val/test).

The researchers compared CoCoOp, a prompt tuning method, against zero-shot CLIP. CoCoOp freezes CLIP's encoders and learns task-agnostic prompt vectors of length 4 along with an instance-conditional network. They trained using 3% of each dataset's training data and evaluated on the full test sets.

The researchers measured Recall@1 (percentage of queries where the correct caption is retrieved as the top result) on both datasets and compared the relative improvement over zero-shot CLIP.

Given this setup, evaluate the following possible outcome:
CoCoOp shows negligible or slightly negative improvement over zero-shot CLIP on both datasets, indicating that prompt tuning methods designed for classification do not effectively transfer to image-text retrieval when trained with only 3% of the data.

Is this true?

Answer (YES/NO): NO